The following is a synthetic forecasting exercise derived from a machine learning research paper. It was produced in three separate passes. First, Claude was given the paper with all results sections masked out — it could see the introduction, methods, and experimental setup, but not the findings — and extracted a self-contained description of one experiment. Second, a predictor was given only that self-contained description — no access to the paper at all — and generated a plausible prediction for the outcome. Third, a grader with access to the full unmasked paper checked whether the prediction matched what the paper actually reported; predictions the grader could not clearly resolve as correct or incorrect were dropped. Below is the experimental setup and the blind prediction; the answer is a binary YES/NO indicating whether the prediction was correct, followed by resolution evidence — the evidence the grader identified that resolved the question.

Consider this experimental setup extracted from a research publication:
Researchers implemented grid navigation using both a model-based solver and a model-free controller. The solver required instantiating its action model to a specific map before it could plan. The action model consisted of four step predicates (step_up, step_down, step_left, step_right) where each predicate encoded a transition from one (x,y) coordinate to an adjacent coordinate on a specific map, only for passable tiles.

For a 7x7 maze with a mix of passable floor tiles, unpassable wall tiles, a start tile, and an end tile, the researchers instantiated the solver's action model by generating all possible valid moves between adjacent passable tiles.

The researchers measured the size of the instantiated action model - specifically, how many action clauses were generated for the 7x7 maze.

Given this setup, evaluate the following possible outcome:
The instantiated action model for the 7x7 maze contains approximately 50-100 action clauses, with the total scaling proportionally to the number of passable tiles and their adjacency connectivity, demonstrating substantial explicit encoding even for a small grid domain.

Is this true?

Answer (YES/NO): YES